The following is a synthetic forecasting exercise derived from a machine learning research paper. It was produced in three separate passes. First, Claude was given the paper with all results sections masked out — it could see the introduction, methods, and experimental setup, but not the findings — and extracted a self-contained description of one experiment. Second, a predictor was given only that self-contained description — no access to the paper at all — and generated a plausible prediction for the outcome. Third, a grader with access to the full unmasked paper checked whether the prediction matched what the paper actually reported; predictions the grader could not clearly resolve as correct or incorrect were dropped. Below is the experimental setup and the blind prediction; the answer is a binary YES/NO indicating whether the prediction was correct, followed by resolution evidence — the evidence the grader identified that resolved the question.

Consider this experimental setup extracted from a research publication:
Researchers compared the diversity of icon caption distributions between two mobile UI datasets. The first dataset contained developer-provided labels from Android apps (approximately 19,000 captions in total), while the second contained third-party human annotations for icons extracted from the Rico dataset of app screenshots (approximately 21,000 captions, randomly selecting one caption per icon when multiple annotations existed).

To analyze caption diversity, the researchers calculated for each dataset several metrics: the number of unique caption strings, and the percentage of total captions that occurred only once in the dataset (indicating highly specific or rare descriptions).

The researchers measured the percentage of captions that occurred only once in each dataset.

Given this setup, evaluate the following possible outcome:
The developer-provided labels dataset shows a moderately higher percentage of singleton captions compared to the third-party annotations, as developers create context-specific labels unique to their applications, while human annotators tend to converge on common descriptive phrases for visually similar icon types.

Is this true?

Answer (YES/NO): NO